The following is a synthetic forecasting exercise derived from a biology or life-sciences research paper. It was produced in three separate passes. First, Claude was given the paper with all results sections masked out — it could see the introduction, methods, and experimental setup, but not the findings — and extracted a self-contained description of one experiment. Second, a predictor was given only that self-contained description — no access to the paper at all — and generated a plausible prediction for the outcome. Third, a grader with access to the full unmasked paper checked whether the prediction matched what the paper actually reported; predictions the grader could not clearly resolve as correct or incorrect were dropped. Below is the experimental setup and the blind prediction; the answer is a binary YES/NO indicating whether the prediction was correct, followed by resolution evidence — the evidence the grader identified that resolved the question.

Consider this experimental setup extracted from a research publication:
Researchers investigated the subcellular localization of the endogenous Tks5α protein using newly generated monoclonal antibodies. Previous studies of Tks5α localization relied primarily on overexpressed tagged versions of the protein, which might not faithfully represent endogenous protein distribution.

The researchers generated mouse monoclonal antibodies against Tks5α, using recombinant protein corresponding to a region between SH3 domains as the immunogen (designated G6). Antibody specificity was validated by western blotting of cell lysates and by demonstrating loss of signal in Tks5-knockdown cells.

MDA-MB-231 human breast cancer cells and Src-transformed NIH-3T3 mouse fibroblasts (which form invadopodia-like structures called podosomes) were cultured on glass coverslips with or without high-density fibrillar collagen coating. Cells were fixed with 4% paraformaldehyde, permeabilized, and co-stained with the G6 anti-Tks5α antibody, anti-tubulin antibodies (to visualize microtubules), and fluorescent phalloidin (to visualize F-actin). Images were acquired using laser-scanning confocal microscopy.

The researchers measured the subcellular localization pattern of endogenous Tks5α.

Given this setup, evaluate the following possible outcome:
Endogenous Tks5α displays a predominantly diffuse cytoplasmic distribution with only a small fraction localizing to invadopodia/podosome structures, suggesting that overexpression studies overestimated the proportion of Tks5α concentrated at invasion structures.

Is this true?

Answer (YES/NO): NO